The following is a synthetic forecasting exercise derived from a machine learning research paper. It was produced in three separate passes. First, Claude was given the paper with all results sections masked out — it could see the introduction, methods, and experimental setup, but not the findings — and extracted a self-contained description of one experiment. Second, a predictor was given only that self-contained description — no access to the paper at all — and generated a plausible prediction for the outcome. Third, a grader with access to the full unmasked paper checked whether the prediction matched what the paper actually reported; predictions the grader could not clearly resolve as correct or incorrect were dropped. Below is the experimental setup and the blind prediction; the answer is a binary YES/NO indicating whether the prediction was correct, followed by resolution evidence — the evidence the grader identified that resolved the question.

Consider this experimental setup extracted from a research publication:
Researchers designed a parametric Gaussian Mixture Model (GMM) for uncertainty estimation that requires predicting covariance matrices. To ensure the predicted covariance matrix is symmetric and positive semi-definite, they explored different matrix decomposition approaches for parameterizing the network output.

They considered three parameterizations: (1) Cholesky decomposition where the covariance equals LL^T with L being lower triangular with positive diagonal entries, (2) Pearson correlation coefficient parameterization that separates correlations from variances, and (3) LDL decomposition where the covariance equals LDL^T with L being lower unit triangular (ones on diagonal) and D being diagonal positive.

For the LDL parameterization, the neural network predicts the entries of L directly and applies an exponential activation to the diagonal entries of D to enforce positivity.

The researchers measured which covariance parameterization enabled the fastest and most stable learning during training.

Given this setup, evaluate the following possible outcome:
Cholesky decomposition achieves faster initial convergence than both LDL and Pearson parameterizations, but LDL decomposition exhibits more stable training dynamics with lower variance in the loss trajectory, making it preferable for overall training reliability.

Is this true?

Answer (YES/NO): NO